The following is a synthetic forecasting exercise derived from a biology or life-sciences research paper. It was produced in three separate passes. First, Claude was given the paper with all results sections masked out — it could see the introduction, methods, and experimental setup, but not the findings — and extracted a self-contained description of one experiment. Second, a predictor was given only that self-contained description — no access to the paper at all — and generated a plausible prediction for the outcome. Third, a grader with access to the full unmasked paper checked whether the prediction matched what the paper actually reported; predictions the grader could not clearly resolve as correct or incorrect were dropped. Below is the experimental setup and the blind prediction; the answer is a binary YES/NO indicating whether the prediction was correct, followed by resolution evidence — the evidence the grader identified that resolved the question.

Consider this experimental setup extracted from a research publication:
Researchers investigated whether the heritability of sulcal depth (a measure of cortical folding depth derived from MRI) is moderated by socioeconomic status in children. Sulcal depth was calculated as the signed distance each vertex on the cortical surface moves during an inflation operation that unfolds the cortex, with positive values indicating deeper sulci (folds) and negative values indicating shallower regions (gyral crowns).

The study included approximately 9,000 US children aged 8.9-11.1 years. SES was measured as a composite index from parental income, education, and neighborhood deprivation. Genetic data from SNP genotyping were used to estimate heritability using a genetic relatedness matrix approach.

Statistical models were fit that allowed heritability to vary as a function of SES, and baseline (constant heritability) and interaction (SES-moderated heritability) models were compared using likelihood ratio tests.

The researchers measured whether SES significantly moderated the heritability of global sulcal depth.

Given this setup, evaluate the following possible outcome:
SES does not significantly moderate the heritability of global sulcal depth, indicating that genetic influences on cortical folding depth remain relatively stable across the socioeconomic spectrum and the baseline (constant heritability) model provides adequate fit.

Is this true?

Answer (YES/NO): YES